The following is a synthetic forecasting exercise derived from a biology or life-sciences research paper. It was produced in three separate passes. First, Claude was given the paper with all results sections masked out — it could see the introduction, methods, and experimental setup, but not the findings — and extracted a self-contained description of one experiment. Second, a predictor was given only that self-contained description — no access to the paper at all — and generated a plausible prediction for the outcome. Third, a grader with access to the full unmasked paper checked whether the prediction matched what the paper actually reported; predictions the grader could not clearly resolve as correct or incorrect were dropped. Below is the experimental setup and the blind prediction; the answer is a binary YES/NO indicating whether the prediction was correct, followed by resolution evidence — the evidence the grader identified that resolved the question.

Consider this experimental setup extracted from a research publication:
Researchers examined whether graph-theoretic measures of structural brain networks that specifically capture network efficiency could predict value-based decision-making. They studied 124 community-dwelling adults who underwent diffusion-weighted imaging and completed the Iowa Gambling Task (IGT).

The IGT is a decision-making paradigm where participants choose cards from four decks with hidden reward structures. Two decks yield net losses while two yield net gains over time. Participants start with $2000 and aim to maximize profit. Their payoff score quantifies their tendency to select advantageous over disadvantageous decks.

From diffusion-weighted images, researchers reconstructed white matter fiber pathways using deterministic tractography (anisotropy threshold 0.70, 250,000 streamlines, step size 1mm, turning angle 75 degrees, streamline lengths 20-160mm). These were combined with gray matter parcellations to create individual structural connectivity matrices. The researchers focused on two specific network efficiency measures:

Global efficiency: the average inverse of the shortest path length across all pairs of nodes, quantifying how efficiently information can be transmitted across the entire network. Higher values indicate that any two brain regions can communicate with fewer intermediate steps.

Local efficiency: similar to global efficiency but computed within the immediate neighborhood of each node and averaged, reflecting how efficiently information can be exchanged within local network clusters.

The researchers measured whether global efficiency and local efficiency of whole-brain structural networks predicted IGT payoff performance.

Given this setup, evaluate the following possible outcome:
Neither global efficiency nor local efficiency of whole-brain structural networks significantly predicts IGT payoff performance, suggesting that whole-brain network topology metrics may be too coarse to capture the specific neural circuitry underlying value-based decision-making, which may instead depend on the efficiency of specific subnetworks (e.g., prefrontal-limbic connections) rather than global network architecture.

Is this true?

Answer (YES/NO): NO